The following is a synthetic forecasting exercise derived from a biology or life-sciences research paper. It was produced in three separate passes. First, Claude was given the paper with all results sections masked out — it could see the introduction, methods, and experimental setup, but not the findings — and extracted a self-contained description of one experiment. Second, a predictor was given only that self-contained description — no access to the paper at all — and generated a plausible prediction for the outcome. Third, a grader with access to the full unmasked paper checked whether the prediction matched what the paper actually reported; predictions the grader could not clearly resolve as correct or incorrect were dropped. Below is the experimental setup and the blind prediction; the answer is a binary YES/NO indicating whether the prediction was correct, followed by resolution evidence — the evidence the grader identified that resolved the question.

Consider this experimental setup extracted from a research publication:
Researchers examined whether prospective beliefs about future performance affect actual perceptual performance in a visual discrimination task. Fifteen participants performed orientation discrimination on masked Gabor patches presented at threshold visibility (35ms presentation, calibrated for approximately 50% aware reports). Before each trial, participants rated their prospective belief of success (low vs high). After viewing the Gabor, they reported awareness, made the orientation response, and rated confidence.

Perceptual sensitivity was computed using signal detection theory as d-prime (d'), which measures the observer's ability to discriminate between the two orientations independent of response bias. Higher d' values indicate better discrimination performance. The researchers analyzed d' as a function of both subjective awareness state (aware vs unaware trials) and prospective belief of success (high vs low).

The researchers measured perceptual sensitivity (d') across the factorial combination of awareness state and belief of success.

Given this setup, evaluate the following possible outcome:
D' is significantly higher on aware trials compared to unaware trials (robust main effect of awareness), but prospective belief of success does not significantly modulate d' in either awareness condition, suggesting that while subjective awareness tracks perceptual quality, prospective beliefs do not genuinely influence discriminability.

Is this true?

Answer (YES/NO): YES